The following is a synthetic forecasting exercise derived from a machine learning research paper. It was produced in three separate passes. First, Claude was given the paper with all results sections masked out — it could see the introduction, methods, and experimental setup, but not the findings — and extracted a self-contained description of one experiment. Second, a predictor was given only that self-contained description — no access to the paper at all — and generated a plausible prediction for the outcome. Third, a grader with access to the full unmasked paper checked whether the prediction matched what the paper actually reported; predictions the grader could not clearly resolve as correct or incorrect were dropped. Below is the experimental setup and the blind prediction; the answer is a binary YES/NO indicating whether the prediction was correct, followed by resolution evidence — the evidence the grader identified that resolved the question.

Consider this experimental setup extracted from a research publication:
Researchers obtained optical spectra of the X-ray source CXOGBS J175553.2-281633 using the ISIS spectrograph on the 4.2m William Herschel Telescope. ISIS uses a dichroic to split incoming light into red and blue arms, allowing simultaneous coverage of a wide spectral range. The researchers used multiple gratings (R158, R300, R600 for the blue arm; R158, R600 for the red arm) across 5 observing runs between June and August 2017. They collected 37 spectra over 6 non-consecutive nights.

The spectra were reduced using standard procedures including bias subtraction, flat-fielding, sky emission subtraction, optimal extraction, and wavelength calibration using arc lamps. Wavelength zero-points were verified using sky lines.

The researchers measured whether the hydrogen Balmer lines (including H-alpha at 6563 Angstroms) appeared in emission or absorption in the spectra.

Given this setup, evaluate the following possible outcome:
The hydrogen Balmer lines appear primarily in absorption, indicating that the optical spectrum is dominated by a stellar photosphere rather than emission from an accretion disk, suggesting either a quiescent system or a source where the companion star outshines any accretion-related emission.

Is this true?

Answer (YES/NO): NO